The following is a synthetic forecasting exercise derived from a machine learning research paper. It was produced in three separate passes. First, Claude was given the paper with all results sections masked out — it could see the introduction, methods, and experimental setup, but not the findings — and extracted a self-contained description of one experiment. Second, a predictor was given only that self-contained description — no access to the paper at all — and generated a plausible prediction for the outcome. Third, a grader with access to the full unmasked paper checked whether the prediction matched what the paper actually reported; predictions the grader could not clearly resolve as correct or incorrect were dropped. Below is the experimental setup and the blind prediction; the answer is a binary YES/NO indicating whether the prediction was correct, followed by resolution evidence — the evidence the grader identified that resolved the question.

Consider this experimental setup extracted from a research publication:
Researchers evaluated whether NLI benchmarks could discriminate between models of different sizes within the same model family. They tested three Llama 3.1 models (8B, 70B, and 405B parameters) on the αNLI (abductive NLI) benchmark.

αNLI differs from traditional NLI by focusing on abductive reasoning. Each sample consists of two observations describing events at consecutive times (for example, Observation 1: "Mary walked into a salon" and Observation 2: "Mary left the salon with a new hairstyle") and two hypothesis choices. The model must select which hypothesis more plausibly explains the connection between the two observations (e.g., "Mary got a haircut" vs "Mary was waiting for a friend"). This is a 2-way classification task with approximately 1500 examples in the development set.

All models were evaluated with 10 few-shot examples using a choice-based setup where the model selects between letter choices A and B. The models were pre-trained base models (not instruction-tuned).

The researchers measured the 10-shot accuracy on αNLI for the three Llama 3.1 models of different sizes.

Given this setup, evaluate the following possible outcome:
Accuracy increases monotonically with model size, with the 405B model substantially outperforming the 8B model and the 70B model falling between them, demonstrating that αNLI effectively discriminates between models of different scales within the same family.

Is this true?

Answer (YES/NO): NO